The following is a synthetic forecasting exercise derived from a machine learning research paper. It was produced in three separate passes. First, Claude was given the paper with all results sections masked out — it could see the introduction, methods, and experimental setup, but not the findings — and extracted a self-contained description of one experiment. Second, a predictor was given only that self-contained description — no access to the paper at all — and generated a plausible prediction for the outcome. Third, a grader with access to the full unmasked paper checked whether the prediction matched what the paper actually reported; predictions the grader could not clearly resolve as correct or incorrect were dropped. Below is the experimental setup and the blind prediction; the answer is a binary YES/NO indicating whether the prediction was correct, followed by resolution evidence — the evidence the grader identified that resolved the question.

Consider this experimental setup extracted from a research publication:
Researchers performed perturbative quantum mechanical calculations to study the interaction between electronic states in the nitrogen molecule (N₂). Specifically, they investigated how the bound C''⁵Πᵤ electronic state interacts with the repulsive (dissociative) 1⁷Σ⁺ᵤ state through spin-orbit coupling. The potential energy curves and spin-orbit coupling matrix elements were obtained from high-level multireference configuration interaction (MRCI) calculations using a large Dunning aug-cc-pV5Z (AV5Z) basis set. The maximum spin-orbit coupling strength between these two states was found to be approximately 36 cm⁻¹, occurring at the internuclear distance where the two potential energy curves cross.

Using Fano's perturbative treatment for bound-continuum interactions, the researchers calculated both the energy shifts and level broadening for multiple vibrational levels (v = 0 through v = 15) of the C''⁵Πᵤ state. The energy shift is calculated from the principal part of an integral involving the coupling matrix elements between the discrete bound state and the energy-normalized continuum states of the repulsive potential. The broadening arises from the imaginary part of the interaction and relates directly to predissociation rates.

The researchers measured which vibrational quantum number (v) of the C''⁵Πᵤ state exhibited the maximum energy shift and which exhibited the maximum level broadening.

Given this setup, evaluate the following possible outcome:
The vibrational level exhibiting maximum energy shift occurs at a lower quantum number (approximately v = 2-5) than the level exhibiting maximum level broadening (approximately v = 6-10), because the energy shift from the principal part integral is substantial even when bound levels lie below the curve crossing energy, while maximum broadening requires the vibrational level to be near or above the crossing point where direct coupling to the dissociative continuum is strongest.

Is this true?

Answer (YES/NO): NO